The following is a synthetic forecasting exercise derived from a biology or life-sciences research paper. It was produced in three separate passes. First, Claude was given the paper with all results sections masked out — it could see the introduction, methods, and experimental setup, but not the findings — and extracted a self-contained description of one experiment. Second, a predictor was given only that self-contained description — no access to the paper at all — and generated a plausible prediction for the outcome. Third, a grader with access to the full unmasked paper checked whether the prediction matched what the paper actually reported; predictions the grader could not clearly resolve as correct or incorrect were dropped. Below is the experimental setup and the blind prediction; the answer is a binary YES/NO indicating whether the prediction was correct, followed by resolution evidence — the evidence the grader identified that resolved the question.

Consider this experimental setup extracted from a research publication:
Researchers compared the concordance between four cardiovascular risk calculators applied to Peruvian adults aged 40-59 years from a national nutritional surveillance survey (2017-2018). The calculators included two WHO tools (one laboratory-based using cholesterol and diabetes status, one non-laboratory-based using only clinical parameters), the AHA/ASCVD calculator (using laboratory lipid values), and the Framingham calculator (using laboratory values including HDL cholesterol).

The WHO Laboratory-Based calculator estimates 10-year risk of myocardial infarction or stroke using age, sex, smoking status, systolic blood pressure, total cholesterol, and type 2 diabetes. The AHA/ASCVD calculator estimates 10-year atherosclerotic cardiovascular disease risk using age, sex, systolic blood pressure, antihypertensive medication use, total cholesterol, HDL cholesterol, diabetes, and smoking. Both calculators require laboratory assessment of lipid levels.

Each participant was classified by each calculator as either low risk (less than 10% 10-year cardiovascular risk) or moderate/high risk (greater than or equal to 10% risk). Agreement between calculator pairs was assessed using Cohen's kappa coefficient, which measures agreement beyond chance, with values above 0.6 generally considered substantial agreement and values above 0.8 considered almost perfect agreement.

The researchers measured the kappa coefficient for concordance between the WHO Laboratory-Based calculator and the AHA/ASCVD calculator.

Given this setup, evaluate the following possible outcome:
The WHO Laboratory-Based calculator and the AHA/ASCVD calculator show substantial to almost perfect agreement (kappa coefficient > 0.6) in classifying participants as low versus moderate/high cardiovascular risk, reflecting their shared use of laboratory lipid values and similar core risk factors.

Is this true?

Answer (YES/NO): YES